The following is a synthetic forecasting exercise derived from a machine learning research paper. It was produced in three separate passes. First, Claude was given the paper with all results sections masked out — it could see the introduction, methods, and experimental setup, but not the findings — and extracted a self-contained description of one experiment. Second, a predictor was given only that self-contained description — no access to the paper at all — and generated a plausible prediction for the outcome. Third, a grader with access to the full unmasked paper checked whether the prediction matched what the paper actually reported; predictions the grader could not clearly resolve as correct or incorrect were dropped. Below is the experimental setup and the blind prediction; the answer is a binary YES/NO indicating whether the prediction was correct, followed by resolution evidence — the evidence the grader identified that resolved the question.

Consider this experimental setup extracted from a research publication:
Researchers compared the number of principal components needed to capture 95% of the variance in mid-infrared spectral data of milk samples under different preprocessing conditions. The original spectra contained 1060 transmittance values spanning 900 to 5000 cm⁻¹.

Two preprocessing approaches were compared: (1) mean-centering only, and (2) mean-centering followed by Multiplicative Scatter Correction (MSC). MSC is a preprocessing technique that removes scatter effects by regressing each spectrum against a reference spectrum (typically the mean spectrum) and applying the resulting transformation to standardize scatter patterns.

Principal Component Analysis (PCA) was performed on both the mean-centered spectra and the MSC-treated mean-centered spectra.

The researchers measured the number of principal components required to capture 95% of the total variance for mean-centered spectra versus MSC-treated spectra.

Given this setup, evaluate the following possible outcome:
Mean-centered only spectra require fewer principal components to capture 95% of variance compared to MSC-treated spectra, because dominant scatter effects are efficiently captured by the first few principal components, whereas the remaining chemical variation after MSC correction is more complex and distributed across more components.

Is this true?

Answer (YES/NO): YES